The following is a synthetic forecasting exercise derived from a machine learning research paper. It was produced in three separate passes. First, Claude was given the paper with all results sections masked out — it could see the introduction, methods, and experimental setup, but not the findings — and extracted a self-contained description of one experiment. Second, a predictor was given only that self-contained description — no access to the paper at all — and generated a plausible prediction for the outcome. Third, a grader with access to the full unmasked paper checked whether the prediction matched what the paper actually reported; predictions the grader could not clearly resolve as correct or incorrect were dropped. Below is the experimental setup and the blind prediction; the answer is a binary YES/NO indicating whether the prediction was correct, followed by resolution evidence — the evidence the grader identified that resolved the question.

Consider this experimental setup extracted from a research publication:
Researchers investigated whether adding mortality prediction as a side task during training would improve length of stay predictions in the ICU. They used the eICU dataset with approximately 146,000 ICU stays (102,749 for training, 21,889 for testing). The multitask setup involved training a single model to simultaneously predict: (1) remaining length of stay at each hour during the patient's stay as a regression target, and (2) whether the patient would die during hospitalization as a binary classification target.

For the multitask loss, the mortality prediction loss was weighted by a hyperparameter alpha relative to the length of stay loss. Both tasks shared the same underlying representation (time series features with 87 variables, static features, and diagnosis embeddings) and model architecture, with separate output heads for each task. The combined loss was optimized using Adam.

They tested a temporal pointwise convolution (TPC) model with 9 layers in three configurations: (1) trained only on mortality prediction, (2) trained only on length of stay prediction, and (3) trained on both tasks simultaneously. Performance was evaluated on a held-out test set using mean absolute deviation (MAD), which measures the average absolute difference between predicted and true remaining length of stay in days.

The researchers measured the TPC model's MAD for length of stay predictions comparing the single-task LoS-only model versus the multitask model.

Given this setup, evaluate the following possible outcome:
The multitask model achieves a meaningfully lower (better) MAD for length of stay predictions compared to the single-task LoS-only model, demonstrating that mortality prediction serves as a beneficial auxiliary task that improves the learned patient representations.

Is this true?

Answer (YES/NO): YES